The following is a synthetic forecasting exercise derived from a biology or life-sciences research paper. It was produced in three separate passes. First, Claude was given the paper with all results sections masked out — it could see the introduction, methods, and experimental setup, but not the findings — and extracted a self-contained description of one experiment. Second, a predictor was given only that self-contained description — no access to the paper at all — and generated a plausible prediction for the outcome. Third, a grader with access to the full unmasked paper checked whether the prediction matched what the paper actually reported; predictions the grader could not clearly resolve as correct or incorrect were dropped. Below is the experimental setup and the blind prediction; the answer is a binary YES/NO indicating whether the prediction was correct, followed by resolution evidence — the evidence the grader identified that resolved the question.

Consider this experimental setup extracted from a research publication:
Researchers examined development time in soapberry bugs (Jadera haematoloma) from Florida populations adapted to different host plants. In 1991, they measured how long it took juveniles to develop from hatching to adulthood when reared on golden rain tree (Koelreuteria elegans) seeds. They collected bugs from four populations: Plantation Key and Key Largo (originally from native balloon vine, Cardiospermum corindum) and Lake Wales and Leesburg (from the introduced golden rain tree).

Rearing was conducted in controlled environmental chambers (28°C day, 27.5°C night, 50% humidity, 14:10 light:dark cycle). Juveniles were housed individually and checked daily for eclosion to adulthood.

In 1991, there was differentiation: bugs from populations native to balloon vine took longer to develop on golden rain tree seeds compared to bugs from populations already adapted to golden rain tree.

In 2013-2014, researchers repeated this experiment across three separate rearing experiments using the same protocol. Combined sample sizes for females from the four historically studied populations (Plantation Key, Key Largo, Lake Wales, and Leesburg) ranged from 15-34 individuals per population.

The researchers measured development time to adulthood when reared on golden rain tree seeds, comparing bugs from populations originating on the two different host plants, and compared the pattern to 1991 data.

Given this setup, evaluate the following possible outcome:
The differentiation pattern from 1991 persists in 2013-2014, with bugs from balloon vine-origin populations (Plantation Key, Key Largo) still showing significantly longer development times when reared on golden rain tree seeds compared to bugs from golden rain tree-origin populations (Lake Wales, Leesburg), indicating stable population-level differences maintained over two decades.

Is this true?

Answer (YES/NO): NO